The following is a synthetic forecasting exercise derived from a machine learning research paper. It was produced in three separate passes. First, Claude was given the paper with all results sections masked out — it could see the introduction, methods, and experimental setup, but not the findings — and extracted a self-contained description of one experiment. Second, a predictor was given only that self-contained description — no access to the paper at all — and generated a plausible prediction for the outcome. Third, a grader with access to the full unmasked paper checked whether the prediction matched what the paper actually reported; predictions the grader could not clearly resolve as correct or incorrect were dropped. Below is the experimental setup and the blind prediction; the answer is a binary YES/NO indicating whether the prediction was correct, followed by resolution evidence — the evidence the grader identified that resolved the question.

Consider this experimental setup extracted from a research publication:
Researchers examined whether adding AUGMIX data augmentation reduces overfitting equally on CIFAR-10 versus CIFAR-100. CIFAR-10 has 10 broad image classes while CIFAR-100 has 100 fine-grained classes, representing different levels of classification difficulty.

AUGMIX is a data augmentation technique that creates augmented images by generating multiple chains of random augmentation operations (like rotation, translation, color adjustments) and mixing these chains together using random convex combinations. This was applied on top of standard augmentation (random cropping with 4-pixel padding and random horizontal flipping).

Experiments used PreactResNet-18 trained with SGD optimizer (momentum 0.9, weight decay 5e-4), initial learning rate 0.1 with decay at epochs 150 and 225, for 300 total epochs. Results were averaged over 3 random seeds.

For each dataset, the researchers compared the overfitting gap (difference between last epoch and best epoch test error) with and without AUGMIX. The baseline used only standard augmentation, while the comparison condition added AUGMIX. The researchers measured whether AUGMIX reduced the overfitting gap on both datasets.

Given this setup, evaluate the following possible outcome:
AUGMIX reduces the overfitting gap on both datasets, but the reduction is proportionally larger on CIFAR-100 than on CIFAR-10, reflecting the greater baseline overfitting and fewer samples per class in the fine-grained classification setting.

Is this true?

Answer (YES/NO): NO